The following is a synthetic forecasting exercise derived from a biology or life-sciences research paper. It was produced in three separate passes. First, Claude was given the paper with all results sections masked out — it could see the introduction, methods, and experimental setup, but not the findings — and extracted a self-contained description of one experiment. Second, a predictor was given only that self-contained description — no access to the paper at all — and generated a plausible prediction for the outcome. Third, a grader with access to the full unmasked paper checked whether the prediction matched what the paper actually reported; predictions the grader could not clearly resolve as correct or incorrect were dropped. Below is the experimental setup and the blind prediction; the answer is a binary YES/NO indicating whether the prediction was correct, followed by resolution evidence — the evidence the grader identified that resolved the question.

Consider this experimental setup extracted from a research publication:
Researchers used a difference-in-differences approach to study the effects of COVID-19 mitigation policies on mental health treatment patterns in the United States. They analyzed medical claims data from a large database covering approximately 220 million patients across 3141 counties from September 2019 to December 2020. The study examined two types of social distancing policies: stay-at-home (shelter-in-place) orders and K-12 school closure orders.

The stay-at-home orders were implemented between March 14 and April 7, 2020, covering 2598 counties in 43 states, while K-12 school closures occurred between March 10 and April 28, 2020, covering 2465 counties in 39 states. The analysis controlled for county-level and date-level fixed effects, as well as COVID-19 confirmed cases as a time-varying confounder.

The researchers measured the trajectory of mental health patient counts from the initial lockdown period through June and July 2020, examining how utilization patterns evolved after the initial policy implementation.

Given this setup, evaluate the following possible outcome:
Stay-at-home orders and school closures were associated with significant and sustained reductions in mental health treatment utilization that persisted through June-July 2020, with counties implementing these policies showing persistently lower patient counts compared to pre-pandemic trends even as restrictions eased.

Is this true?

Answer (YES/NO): NO